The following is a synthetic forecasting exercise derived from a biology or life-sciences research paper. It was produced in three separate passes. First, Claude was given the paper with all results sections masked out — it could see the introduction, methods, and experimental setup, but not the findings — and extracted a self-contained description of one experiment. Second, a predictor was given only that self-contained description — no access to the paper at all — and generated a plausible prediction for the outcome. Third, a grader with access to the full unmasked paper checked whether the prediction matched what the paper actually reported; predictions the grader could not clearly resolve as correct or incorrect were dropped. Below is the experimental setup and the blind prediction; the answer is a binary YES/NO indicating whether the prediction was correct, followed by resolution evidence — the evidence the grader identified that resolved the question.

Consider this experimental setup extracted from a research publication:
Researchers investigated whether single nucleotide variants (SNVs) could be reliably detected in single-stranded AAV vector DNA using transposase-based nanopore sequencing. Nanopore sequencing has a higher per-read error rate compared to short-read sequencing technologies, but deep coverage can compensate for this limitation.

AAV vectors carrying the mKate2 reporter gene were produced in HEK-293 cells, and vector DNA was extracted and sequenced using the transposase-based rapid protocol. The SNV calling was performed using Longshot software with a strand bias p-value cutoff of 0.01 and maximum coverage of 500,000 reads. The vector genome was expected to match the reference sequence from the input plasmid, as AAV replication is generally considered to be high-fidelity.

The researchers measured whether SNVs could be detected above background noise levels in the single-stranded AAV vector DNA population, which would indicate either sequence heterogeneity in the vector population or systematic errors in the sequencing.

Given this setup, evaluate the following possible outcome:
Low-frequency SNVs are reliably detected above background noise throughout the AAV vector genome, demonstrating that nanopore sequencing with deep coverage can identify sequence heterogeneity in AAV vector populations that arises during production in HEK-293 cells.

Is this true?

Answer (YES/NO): NO